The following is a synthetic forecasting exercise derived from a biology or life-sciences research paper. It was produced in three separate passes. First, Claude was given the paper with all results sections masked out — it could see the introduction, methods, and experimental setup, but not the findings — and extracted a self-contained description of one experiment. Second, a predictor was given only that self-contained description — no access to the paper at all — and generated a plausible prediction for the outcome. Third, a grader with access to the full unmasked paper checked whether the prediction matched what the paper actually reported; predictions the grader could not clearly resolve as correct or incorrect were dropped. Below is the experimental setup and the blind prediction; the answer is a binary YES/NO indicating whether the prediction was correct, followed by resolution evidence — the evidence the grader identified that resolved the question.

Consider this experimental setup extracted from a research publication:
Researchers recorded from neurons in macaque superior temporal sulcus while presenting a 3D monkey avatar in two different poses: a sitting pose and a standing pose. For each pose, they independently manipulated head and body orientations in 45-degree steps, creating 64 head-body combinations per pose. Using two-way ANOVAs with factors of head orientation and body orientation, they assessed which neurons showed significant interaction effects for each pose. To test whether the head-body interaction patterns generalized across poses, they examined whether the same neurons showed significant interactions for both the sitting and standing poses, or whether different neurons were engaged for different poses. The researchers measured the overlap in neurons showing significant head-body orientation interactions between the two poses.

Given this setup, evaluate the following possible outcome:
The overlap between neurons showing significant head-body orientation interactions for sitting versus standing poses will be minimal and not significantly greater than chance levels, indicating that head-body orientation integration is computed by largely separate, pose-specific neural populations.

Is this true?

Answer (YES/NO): NO